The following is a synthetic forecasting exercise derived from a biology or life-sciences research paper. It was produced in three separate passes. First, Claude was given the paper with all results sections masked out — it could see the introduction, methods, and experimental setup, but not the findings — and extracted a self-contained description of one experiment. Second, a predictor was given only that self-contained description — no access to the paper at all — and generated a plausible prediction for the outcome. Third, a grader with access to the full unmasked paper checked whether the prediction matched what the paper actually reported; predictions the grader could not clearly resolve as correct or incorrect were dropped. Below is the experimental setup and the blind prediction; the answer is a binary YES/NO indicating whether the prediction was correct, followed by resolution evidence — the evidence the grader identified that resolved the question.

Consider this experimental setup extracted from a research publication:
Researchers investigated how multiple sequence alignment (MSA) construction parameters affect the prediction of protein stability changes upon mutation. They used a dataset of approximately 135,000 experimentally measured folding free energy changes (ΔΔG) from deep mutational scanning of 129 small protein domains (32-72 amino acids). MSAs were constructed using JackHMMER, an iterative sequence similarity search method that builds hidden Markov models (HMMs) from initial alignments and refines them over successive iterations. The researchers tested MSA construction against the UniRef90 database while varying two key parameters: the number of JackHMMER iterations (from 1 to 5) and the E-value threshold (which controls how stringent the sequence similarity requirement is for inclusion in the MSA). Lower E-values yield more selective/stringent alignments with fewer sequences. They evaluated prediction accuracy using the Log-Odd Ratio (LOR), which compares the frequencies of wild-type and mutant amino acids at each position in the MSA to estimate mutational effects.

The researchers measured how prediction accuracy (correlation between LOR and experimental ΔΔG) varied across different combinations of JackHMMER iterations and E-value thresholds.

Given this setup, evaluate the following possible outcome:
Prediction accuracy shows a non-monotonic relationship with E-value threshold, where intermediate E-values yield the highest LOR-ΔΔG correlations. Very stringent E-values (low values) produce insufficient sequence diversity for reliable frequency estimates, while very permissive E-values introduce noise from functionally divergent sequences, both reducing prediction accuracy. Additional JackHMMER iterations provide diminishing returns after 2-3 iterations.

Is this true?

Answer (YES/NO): NO